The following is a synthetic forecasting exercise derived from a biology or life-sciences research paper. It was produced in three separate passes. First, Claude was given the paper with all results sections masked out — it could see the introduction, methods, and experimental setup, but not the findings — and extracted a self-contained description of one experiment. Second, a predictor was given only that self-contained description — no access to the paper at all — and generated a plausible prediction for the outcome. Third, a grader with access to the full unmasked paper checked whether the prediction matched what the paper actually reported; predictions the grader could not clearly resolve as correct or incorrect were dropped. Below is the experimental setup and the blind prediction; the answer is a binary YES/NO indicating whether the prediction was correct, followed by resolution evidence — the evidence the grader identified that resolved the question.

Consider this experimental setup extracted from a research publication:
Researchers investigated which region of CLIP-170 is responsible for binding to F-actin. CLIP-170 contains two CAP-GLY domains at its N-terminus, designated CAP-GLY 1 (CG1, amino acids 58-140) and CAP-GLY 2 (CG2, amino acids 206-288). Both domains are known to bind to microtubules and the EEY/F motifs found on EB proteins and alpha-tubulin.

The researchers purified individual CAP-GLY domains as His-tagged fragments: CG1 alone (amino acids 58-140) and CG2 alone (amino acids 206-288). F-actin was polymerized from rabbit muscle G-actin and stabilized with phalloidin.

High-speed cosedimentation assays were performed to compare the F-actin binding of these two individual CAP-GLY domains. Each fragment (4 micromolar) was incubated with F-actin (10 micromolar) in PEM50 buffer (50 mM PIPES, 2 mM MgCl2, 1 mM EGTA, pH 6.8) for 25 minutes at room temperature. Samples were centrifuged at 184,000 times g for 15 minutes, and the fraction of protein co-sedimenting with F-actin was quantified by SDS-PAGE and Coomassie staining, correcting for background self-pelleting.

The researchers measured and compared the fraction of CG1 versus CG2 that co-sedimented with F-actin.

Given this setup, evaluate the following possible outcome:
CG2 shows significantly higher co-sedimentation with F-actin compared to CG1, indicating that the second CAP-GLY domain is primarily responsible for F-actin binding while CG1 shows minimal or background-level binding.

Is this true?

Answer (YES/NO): YES